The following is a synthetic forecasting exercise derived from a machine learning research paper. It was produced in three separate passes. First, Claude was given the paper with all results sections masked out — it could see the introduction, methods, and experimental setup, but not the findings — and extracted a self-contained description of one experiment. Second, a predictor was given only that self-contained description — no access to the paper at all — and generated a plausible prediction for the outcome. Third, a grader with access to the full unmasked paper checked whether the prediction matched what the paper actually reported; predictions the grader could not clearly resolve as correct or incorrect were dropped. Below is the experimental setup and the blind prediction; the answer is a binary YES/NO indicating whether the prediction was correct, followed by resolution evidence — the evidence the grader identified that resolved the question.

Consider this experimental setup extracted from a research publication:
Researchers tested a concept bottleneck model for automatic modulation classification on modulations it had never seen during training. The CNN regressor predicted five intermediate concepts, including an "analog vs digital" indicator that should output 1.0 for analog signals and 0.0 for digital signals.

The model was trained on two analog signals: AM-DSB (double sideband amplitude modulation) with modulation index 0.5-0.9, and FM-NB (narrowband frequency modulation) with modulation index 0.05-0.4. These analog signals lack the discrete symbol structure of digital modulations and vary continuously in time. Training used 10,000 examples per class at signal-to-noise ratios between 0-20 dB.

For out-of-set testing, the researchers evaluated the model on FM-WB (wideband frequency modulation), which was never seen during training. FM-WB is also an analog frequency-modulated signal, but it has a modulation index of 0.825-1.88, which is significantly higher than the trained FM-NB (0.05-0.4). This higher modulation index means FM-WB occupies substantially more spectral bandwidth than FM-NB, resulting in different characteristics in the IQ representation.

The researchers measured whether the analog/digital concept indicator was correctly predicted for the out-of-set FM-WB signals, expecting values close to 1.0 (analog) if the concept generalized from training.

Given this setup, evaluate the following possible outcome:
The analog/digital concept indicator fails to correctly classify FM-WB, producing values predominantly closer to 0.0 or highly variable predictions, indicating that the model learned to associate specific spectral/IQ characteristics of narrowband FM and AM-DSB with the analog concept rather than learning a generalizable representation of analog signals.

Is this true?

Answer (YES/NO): NO